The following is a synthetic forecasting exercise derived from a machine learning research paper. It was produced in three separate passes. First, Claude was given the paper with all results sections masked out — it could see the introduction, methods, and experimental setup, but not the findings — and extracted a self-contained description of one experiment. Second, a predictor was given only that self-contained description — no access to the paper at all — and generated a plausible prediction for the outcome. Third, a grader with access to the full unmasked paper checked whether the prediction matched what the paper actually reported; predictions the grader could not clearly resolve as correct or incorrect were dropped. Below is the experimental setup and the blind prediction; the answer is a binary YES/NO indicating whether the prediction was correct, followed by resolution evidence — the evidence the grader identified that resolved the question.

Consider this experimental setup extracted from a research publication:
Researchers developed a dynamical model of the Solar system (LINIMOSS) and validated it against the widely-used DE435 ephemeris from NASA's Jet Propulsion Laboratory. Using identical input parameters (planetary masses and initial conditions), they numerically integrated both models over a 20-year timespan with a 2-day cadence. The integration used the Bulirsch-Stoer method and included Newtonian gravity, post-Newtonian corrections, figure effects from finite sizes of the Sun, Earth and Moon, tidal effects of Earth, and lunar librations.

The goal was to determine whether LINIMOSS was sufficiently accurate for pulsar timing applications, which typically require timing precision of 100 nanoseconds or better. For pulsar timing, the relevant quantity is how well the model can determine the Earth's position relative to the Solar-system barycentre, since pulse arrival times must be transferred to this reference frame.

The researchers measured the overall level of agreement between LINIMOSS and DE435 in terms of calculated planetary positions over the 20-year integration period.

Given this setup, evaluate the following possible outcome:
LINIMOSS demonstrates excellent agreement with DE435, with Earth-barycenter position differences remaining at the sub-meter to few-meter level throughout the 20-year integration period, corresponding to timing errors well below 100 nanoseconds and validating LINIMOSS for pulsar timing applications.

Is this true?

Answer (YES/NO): NO